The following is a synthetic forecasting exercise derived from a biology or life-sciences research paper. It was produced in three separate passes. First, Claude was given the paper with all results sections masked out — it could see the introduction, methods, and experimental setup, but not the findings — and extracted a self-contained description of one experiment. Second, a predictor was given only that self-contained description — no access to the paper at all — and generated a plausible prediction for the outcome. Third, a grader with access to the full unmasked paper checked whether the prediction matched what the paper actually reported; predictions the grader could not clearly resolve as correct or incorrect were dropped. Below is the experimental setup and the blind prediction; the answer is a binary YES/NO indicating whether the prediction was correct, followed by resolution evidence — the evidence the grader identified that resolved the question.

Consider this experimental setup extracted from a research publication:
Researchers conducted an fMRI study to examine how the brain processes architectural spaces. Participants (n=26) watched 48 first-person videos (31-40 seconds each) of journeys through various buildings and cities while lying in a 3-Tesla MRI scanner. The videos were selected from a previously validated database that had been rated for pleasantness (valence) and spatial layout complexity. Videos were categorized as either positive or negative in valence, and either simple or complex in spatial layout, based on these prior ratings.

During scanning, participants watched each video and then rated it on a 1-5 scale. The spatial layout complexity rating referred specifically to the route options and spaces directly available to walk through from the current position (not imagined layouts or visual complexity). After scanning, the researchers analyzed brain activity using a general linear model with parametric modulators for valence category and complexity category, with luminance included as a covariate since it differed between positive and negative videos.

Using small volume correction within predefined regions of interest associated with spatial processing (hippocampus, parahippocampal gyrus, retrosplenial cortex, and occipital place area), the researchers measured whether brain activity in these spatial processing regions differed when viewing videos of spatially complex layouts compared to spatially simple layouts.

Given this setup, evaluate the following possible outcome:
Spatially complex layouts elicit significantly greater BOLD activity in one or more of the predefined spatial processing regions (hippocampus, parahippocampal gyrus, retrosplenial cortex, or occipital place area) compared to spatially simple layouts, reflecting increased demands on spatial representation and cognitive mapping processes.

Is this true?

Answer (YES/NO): YES